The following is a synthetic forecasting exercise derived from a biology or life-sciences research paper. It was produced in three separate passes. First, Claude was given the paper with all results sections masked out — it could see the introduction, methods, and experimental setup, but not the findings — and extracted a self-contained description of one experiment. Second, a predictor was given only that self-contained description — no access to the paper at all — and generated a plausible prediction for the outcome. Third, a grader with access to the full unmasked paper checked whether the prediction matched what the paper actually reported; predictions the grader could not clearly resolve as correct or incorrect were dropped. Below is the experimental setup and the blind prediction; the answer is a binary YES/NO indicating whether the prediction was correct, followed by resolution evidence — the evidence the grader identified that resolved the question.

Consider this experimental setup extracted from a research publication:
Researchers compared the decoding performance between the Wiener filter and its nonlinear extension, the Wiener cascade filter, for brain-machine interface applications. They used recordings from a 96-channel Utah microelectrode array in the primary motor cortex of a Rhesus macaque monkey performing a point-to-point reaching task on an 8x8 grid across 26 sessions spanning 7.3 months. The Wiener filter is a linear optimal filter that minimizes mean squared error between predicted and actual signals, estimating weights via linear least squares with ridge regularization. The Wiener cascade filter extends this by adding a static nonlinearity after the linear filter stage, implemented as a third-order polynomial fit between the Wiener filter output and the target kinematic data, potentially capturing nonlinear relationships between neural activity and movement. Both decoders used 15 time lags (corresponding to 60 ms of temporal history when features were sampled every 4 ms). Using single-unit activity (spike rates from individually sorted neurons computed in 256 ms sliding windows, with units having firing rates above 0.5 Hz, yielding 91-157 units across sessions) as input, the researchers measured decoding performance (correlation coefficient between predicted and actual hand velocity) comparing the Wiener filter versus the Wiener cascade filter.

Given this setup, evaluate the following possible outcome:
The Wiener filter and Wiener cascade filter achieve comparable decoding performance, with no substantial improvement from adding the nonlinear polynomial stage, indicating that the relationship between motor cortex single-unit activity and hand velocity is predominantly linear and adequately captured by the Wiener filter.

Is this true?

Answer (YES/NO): NO